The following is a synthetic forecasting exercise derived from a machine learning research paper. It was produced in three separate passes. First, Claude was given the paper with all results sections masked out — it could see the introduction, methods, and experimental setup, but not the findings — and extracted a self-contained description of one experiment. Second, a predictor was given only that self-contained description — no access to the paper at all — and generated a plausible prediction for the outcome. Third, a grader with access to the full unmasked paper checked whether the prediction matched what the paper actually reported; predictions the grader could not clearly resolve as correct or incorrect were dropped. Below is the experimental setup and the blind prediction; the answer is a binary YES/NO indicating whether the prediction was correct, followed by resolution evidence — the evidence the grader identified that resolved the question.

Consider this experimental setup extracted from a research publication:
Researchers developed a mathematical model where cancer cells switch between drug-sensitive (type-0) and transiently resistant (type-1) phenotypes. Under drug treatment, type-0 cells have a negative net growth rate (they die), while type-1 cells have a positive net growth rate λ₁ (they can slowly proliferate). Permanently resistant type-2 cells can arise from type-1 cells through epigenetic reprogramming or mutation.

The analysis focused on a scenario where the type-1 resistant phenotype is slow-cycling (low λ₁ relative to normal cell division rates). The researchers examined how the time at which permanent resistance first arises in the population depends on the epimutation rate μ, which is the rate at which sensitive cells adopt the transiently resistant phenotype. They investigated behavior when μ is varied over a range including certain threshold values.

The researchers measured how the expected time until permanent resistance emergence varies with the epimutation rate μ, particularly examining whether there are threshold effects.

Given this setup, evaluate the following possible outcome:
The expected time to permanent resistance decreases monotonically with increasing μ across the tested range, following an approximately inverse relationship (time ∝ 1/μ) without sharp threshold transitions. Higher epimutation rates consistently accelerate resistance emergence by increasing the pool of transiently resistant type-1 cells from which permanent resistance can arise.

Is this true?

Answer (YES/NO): NO